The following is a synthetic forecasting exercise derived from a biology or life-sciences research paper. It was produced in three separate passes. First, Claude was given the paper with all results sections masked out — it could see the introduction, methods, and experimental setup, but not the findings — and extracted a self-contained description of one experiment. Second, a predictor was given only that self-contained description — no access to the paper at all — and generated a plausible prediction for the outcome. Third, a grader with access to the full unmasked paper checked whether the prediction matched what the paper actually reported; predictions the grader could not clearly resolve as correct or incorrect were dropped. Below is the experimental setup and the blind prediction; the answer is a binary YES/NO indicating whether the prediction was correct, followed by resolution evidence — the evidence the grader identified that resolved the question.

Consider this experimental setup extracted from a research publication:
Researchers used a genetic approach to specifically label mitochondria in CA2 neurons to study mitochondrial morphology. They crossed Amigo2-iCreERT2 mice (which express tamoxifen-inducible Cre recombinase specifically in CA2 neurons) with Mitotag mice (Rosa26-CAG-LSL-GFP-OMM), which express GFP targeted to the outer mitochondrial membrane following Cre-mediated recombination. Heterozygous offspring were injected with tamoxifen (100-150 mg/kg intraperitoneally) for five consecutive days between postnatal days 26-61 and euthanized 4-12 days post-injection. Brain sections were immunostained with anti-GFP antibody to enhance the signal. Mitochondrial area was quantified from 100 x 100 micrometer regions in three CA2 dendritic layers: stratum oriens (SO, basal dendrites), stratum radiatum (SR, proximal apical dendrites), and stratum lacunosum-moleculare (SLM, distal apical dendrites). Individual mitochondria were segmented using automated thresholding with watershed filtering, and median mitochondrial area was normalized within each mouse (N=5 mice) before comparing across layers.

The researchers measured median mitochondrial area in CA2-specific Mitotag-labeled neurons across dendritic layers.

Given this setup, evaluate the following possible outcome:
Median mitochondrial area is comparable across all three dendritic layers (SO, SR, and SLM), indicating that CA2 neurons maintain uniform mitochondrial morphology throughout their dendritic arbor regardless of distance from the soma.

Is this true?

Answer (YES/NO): NO